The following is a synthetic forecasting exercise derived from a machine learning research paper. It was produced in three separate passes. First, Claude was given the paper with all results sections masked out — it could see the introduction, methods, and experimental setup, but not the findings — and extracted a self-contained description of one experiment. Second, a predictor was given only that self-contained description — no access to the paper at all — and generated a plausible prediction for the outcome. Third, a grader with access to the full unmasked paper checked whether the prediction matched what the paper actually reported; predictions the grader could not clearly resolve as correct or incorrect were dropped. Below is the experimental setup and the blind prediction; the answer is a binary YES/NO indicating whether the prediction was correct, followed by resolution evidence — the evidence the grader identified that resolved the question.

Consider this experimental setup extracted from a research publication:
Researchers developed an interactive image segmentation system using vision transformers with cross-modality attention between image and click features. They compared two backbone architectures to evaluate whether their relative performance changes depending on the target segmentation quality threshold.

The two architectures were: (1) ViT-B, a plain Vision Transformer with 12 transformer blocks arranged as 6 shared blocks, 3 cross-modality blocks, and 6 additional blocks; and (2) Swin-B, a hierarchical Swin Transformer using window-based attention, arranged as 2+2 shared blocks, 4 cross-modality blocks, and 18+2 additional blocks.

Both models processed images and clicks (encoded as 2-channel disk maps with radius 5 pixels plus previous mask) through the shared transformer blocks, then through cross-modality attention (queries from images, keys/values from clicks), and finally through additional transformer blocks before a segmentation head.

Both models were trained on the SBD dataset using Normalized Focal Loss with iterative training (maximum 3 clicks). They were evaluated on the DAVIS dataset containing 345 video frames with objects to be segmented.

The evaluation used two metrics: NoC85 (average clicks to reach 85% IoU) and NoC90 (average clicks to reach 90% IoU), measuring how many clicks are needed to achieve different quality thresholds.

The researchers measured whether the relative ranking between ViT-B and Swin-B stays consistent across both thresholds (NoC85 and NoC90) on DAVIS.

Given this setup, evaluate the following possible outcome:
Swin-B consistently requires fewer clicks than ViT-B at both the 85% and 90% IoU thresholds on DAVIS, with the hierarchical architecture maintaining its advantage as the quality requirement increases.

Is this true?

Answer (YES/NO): NO